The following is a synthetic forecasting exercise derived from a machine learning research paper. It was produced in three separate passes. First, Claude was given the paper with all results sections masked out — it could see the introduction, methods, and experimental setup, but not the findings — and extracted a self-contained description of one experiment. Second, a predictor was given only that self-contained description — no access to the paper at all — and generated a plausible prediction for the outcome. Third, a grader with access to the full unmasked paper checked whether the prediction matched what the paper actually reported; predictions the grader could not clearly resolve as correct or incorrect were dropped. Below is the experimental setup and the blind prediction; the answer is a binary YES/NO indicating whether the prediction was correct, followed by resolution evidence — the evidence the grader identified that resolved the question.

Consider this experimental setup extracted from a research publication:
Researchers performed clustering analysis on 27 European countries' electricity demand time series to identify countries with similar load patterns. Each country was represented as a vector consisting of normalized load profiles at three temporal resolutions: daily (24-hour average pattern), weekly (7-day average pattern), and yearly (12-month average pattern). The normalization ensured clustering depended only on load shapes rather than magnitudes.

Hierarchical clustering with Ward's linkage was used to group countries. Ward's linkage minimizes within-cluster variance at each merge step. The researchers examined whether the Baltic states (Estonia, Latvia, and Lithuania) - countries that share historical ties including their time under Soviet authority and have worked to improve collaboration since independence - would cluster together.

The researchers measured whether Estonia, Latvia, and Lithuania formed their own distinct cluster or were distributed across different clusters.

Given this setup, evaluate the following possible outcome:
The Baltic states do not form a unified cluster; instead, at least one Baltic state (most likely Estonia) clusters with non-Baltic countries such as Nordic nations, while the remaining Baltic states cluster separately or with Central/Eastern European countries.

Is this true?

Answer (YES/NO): NO